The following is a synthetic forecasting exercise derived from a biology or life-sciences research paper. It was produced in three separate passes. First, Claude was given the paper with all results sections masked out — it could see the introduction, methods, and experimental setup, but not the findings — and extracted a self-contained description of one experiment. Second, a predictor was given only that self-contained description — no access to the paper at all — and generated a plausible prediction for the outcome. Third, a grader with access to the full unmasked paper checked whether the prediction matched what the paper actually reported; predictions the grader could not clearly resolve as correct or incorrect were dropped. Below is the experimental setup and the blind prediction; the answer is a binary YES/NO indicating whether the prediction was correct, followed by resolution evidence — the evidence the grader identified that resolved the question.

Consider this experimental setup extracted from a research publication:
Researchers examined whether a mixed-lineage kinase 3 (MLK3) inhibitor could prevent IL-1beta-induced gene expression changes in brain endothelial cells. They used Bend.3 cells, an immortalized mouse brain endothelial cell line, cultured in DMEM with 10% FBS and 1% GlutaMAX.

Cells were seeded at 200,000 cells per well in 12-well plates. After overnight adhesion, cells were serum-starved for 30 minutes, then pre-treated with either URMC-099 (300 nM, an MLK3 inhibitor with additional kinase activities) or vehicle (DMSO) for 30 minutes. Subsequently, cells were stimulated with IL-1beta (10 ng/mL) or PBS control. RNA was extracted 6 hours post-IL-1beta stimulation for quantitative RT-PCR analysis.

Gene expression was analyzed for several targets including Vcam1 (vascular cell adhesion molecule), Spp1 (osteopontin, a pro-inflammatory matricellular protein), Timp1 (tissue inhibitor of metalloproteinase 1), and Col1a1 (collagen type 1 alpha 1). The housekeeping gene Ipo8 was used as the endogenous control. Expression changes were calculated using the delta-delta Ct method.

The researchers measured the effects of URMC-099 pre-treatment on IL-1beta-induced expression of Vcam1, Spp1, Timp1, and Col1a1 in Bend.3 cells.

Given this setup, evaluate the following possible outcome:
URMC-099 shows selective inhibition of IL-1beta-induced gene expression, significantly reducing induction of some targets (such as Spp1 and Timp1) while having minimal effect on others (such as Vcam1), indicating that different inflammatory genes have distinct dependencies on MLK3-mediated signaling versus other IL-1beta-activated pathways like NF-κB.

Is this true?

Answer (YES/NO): NO